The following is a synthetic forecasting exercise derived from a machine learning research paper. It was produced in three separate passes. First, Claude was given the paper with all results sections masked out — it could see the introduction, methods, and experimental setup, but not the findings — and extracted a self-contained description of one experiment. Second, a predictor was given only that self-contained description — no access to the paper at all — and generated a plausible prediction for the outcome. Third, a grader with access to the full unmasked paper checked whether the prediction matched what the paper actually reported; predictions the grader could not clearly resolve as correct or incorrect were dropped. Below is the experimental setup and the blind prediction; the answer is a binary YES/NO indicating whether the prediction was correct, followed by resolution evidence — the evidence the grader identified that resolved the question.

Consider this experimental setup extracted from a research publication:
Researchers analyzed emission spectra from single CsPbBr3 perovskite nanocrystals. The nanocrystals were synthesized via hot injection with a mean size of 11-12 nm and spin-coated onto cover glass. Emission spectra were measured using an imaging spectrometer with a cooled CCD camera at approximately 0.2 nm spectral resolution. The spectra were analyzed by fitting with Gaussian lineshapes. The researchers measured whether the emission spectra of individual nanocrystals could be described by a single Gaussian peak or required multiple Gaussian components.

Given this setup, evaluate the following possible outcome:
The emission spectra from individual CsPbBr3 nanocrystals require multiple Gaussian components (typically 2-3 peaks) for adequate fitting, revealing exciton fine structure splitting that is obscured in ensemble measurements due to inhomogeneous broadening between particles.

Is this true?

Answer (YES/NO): NO